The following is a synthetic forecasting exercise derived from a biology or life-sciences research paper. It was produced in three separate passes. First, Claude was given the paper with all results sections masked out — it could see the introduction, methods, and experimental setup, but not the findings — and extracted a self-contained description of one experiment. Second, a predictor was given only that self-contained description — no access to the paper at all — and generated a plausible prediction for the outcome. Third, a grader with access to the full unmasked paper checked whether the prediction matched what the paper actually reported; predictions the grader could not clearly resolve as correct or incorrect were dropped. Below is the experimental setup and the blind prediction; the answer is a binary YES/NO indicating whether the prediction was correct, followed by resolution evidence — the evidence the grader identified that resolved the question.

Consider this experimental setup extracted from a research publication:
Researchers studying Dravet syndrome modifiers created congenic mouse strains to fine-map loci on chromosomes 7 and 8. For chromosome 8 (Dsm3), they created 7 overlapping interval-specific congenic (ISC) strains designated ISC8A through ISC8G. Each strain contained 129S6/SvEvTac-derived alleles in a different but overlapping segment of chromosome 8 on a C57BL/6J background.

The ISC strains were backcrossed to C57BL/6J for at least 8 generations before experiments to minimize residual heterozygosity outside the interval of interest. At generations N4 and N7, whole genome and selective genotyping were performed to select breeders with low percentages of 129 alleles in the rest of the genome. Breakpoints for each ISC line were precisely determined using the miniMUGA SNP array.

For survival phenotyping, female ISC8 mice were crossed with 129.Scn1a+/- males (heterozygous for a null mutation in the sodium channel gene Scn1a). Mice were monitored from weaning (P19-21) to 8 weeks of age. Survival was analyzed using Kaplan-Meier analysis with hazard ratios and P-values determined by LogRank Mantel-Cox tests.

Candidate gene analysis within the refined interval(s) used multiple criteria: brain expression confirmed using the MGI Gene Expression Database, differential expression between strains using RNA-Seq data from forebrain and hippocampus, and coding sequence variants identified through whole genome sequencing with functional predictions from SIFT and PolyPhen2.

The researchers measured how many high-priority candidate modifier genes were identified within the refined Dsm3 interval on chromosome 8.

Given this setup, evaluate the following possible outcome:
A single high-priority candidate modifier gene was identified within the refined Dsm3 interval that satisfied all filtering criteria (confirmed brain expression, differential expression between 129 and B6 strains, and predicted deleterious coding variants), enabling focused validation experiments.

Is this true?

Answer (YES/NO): NO